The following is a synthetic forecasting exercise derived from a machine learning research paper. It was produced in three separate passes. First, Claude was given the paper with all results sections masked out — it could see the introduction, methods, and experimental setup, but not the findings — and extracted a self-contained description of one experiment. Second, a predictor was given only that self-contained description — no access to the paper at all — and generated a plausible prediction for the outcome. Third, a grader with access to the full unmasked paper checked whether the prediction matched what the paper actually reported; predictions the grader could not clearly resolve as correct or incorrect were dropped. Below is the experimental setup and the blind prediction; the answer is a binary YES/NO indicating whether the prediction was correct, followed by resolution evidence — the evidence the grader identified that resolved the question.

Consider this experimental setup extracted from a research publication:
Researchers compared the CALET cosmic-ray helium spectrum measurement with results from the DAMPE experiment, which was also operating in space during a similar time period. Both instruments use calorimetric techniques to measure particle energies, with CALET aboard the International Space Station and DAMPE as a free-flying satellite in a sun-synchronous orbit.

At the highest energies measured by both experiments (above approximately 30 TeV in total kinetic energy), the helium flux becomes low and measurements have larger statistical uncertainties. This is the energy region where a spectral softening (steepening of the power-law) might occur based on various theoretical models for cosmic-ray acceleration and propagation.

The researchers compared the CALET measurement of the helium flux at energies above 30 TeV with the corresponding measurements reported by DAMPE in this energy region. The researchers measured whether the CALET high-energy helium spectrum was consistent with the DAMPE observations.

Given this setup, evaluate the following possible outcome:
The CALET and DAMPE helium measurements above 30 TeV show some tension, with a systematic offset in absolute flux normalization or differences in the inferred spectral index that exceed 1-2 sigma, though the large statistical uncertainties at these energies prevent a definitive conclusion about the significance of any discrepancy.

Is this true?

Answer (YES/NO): NO